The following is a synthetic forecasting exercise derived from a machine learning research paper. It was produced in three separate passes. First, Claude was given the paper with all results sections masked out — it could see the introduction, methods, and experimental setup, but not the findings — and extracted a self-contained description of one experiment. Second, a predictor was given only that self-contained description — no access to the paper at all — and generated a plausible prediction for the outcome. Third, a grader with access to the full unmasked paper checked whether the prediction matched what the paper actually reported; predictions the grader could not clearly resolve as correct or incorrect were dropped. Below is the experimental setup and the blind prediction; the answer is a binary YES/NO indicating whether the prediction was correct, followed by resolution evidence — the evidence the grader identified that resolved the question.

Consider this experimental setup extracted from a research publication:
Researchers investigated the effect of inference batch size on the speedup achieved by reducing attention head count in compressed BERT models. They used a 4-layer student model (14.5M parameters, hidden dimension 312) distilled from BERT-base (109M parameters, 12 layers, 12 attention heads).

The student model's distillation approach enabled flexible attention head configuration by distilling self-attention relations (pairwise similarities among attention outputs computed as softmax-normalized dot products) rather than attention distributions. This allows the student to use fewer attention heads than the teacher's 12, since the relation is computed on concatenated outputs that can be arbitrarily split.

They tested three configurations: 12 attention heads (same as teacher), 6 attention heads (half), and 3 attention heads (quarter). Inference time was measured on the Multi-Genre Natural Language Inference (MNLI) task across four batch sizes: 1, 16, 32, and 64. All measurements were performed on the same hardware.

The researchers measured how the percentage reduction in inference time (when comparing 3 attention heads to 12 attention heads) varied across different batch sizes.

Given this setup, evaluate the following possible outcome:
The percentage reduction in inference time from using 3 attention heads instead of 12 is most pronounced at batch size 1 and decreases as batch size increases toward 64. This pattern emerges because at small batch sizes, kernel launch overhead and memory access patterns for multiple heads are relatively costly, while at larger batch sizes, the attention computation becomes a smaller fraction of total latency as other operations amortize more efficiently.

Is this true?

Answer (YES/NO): NO